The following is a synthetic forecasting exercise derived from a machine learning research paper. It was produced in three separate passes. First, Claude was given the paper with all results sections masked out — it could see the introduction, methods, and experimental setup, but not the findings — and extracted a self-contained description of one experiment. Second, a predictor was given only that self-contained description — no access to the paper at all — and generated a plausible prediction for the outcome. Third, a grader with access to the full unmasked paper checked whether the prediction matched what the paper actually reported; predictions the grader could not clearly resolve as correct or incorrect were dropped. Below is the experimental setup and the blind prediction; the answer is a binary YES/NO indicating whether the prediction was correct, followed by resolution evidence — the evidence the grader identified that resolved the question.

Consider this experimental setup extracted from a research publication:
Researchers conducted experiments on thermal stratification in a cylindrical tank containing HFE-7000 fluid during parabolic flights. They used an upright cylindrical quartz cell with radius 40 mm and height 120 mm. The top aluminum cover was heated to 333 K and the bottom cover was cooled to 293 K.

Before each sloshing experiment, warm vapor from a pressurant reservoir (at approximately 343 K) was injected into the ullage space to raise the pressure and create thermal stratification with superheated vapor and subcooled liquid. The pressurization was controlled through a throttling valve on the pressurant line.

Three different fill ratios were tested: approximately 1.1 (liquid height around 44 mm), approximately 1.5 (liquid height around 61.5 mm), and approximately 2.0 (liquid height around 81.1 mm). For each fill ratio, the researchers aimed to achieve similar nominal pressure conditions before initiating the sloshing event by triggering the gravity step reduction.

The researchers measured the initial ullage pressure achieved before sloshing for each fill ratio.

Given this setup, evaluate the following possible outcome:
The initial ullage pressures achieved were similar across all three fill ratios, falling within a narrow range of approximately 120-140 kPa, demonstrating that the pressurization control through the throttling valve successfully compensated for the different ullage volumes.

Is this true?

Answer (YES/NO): NO